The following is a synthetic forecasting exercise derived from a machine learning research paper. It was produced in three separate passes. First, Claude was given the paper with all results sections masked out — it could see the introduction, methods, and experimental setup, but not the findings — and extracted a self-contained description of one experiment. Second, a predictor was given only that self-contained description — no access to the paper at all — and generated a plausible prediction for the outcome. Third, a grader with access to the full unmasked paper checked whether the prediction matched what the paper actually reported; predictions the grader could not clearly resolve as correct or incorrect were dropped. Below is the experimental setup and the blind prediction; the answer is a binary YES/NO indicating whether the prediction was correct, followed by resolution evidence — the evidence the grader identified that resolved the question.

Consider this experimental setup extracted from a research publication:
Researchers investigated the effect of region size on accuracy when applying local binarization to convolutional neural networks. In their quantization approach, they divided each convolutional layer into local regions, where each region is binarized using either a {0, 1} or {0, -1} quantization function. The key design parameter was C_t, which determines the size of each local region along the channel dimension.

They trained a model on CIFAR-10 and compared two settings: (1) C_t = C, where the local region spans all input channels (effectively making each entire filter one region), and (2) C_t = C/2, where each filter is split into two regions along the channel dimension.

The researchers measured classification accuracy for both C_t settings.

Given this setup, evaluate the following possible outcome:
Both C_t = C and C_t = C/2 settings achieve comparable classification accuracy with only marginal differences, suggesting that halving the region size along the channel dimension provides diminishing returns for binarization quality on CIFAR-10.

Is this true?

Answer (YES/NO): NO